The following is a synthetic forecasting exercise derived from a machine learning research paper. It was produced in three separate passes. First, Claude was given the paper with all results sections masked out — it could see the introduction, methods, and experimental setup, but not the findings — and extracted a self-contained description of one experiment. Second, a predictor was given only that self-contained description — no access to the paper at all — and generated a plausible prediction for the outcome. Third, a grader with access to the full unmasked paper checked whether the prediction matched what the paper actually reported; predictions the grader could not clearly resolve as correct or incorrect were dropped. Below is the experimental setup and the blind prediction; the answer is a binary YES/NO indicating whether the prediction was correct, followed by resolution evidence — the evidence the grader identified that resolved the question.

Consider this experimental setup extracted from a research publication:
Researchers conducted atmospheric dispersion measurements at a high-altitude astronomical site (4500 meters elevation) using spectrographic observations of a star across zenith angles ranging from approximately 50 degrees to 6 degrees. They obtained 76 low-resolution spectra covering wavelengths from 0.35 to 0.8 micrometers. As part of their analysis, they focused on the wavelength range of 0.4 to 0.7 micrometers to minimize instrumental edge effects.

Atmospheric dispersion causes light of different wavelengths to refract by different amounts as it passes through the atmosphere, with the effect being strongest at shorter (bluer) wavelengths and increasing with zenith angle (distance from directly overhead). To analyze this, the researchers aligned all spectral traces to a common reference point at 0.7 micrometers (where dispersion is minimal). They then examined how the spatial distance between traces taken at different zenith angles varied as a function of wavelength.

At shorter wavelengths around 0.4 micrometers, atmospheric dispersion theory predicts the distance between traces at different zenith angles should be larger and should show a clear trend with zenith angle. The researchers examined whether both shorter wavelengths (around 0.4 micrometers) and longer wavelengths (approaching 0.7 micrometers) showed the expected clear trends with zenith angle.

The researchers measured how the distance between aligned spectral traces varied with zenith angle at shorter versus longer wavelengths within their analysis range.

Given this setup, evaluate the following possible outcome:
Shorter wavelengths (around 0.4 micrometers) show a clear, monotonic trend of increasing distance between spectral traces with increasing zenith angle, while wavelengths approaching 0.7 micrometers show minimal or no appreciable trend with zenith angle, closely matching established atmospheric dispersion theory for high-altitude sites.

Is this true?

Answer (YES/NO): NO